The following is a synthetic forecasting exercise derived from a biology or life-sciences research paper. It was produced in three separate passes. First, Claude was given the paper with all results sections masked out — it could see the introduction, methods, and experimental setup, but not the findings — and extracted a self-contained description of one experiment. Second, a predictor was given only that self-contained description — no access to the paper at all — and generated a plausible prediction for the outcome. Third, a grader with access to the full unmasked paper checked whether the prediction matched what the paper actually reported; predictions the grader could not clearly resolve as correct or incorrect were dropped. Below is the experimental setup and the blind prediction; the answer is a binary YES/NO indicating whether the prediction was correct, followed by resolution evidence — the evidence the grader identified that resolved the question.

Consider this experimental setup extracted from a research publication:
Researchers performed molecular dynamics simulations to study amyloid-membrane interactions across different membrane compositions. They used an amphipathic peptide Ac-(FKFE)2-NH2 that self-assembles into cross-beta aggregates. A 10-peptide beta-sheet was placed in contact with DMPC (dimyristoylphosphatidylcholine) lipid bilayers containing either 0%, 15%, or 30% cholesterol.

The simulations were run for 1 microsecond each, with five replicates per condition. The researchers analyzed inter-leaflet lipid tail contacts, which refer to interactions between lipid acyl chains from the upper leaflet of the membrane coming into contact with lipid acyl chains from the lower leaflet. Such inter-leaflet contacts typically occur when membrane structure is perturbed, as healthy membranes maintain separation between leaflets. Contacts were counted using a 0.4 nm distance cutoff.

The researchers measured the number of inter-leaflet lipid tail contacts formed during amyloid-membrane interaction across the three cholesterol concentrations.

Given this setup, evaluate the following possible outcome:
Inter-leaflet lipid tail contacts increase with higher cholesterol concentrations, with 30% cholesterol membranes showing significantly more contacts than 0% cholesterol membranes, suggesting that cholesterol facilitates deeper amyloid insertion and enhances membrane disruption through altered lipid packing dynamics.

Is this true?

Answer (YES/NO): NO